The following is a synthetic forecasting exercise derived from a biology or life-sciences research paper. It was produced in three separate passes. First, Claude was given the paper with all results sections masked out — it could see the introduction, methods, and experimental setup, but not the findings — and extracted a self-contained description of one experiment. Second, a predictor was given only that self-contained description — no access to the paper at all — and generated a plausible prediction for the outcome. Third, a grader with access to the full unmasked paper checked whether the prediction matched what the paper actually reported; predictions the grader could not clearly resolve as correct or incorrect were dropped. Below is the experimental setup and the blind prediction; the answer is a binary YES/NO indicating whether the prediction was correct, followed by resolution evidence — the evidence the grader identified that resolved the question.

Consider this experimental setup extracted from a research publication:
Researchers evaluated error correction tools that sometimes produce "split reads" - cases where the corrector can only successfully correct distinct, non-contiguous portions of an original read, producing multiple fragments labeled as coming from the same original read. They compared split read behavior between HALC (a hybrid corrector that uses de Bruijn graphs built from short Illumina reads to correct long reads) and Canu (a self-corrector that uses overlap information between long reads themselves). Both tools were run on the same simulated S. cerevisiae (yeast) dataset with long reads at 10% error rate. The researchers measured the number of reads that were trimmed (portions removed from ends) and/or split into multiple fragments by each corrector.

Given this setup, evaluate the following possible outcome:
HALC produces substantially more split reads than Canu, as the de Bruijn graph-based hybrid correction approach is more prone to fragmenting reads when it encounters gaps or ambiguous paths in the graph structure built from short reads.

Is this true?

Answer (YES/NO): YES